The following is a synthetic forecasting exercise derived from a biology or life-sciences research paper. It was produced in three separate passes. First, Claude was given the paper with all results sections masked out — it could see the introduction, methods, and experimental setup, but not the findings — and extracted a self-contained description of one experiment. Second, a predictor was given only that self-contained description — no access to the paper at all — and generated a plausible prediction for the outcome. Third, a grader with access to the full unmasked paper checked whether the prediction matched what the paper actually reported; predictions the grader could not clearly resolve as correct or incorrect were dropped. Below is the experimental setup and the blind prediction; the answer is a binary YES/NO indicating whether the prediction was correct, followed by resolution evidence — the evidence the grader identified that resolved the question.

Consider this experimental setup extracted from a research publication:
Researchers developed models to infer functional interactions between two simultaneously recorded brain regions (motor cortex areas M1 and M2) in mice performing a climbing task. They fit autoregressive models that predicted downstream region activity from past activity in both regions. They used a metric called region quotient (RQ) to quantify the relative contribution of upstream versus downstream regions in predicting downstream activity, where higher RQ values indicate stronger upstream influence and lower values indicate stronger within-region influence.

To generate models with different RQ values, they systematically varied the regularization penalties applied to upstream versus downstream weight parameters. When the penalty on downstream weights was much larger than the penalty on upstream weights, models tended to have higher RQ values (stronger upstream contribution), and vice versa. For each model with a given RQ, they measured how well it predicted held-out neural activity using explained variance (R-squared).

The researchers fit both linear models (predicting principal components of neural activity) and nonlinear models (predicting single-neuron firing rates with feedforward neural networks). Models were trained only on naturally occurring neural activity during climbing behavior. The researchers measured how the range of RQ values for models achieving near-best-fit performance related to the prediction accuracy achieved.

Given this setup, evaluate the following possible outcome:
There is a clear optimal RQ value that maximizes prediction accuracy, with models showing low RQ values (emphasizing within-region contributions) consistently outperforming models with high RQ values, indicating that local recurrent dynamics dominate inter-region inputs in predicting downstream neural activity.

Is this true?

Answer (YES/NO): NO